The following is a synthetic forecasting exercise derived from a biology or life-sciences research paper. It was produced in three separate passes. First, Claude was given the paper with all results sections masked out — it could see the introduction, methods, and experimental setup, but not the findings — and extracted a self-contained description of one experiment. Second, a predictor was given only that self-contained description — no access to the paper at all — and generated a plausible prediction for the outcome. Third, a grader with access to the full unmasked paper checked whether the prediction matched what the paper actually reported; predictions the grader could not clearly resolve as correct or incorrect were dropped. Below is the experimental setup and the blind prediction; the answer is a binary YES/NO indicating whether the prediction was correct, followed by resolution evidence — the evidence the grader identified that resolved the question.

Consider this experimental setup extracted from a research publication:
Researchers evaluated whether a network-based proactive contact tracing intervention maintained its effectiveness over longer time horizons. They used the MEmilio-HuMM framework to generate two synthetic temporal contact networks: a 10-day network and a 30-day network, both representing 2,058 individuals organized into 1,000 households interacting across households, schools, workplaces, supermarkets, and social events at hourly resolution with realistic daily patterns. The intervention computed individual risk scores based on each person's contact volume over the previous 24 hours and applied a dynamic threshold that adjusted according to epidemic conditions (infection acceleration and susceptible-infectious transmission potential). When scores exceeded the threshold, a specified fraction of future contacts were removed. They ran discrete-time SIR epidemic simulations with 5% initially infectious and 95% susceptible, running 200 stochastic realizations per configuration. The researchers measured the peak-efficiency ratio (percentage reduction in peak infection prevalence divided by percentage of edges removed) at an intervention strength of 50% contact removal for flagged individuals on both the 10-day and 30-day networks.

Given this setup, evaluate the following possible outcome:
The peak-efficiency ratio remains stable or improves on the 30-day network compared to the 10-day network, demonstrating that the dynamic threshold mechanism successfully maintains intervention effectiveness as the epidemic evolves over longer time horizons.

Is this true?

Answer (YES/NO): YES